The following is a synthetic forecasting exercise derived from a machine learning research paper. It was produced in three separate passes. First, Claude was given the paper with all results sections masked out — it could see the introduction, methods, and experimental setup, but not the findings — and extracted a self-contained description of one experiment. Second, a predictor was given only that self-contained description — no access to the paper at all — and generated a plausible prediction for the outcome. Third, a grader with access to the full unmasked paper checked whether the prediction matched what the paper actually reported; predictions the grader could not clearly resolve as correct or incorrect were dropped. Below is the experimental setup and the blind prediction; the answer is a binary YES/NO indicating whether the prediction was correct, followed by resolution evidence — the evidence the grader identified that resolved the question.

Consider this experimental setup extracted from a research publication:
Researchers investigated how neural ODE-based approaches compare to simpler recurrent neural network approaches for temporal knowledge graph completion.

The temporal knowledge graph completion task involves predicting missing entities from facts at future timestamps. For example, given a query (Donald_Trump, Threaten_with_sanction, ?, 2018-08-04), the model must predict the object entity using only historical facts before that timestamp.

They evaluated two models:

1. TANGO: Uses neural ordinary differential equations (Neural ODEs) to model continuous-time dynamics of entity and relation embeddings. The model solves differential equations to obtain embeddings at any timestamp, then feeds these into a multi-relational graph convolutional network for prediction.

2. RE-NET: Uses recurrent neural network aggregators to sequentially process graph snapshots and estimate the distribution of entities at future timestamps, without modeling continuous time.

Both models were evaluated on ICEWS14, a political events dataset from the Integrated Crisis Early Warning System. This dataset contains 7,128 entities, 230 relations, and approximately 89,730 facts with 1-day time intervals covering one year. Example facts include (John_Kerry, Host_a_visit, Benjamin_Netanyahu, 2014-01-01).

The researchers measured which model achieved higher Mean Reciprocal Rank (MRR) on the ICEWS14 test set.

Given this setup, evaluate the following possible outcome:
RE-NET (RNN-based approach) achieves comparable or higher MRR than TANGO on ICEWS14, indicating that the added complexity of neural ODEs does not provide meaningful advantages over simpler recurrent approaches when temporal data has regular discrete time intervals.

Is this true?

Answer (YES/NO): YES